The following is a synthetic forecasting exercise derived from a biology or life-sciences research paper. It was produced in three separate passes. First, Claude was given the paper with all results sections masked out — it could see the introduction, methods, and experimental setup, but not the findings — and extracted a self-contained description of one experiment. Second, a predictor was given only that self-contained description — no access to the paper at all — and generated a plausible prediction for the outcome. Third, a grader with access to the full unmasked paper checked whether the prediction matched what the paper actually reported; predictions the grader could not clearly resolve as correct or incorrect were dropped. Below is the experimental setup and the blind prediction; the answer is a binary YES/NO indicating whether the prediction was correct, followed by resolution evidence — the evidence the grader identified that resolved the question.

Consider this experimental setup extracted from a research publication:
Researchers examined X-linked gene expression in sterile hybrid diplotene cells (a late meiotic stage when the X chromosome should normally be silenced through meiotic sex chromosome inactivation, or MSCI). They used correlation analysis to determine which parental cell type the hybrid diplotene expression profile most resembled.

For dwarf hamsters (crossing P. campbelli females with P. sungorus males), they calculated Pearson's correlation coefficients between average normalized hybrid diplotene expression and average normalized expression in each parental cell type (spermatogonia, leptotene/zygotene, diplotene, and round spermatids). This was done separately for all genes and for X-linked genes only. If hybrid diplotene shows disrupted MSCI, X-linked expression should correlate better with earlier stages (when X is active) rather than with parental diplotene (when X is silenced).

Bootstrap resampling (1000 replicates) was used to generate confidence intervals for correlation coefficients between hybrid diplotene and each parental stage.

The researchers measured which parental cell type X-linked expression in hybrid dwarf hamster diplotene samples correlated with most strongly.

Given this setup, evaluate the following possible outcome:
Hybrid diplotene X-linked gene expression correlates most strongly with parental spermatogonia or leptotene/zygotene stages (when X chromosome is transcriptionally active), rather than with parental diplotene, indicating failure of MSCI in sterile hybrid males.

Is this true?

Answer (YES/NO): NO